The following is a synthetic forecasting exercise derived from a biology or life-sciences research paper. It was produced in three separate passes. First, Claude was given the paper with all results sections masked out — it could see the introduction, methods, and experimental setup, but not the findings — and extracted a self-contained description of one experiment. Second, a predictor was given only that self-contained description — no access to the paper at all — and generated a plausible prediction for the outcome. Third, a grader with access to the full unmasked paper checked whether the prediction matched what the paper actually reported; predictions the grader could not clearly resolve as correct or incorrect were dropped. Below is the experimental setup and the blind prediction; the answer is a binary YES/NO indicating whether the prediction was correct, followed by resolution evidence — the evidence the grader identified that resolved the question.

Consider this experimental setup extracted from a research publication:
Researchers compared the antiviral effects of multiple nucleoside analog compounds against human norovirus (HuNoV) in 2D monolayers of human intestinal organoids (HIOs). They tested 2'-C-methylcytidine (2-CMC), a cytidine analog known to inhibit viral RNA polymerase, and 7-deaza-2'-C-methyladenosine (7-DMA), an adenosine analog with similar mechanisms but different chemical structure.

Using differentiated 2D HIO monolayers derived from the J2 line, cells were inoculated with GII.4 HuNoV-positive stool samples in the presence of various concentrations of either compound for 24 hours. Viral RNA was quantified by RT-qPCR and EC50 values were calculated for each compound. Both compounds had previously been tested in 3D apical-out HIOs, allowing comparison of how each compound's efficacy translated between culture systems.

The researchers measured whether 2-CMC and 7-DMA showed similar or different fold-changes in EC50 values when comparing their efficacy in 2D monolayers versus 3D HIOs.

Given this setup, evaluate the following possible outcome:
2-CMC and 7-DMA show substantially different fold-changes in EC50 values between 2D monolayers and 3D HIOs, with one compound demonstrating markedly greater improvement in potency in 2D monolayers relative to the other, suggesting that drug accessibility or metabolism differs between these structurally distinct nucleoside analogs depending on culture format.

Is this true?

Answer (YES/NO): NO